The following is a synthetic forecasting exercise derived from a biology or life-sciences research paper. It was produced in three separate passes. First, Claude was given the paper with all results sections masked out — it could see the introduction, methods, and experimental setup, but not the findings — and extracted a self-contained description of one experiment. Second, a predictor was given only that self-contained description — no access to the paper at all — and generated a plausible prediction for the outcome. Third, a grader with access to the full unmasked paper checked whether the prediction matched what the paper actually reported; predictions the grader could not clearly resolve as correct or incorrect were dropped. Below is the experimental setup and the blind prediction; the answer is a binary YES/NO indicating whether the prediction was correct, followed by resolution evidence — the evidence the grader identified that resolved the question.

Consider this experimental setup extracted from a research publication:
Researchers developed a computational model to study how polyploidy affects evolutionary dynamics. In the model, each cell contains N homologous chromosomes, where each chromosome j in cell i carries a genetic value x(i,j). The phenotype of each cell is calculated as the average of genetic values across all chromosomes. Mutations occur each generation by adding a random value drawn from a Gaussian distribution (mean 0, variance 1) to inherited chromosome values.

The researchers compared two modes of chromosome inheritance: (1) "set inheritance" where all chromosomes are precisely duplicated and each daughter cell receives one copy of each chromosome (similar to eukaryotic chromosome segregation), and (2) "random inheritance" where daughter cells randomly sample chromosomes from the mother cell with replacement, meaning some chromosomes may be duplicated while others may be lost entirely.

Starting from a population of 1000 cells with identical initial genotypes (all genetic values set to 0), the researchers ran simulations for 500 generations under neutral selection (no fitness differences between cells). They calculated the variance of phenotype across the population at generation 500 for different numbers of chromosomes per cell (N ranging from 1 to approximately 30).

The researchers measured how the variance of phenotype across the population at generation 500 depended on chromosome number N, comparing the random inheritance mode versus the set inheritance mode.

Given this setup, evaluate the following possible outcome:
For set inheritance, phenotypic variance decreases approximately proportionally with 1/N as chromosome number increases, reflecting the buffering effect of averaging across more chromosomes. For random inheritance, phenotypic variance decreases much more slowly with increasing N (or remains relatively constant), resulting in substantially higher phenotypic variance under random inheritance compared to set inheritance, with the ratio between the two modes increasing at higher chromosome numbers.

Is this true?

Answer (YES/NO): YES